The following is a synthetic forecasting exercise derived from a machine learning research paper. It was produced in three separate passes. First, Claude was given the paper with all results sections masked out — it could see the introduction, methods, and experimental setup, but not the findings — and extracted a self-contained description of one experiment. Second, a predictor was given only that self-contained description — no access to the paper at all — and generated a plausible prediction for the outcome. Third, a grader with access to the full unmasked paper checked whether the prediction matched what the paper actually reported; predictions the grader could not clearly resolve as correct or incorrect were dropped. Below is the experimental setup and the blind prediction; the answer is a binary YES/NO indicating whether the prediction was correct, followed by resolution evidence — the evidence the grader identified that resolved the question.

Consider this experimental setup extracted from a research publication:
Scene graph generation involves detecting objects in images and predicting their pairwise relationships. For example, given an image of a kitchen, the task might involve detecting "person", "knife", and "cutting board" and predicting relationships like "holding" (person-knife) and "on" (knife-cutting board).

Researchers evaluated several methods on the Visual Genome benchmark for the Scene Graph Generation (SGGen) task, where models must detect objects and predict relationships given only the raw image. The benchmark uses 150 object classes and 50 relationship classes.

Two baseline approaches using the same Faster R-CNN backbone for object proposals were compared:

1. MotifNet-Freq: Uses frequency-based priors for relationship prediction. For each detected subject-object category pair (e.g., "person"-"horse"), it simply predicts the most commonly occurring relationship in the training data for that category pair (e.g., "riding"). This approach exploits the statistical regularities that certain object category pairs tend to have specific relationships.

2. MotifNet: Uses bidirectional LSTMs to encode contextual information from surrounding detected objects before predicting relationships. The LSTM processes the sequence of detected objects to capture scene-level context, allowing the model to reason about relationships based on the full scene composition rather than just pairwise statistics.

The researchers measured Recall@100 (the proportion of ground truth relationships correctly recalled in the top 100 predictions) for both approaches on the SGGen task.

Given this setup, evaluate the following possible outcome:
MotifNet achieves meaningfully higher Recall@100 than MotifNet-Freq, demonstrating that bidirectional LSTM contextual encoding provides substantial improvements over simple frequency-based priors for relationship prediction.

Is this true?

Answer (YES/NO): NO